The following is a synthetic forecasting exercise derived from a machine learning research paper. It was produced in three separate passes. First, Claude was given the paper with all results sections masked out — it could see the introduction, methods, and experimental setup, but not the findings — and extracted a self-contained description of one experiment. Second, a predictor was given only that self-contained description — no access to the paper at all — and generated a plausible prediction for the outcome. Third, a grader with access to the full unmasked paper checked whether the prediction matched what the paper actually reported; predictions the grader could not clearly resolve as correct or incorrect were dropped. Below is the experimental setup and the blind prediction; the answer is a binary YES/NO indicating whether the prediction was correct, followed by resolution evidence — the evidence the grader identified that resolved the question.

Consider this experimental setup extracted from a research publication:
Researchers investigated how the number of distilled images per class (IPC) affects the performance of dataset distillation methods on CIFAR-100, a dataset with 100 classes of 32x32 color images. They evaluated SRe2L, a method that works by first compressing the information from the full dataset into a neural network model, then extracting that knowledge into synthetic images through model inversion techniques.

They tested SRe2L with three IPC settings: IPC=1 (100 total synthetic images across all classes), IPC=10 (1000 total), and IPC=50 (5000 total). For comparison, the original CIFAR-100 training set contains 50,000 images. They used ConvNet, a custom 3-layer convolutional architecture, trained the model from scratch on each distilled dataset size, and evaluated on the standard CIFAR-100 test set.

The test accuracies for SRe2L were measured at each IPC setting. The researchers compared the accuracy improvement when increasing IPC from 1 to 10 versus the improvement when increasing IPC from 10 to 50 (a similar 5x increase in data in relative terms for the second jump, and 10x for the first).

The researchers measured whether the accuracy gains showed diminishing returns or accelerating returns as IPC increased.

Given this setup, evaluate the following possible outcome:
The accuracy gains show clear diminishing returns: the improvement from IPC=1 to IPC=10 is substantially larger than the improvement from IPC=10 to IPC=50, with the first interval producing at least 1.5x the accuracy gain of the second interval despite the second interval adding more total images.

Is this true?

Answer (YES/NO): NO